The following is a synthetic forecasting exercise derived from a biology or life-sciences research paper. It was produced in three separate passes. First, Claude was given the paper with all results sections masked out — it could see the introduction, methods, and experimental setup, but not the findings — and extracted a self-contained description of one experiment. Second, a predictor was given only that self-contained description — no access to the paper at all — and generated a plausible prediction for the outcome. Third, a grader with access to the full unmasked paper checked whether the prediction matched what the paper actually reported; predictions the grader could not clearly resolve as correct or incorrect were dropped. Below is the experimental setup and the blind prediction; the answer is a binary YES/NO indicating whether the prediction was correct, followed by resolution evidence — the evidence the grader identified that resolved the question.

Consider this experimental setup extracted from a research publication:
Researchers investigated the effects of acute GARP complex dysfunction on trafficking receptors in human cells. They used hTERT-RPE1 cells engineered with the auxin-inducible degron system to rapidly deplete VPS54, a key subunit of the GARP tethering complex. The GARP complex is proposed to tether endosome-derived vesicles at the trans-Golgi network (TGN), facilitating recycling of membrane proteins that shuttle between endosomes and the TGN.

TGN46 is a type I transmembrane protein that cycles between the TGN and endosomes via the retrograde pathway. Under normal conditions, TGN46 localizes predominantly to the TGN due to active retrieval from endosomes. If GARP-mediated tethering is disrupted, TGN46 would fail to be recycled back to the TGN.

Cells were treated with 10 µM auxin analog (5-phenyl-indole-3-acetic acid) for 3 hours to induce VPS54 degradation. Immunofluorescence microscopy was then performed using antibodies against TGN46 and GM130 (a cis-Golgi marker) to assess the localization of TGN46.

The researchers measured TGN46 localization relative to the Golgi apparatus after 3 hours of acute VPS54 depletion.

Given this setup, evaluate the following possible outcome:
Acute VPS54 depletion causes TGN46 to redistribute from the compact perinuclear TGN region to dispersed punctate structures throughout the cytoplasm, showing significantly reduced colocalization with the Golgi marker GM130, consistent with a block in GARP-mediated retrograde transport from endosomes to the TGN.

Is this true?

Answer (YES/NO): YES